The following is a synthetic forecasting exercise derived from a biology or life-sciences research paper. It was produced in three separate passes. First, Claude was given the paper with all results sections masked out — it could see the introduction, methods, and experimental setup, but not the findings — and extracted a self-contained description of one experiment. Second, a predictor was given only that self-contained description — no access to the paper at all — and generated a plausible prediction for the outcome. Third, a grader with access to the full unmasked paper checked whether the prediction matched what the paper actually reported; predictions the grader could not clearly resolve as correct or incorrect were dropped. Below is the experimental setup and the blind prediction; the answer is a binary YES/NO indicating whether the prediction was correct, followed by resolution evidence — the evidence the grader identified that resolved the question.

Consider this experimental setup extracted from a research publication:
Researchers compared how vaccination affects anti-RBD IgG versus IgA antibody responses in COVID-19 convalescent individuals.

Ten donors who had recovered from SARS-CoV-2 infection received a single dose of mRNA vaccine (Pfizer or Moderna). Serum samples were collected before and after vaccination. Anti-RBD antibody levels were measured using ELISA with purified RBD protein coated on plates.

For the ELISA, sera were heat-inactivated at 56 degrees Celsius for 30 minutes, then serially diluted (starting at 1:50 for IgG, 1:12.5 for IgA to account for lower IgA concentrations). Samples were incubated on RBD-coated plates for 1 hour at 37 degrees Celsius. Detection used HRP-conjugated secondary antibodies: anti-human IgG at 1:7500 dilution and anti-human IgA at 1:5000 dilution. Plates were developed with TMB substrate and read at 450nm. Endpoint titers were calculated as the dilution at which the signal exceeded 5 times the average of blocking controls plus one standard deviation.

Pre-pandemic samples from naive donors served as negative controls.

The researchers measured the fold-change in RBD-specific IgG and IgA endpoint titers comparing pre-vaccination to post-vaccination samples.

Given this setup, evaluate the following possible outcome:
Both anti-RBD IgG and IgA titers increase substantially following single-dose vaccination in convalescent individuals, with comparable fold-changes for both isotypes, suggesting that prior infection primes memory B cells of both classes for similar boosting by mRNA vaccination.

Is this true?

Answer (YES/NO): NO